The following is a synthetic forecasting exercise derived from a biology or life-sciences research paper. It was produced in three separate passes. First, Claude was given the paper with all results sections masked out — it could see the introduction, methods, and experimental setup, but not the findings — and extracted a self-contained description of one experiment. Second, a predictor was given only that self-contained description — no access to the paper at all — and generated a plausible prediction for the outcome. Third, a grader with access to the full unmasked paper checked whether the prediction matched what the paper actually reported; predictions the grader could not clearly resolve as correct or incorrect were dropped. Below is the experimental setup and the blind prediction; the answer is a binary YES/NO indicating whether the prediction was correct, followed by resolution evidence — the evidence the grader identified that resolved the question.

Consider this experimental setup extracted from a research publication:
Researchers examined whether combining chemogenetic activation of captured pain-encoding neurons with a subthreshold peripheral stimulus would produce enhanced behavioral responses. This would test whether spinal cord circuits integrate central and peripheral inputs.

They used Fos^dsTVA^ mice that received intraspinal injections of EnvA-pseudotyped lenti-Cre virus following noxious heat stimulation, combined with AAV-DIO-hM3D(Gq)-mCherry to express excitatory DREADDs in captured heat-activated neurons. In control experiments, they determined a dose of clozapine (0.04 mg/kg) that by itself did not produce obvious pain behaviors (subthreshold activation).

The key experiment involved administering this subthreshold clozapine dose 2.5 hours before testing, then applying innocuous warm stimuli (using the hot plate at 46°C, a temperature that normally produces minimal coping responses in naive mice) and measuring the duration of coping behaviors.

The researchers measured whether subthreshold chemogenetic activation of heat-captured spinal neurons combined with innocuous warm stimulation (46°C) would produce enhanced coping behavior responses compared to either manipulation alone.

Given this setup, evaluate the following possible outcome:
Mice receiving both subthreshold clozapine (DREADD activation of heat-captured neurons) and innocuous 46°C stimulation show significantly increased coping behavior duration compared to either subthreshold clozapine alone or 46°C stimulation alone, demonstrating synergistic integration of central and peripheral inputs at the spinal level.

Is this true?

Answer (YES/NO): YES